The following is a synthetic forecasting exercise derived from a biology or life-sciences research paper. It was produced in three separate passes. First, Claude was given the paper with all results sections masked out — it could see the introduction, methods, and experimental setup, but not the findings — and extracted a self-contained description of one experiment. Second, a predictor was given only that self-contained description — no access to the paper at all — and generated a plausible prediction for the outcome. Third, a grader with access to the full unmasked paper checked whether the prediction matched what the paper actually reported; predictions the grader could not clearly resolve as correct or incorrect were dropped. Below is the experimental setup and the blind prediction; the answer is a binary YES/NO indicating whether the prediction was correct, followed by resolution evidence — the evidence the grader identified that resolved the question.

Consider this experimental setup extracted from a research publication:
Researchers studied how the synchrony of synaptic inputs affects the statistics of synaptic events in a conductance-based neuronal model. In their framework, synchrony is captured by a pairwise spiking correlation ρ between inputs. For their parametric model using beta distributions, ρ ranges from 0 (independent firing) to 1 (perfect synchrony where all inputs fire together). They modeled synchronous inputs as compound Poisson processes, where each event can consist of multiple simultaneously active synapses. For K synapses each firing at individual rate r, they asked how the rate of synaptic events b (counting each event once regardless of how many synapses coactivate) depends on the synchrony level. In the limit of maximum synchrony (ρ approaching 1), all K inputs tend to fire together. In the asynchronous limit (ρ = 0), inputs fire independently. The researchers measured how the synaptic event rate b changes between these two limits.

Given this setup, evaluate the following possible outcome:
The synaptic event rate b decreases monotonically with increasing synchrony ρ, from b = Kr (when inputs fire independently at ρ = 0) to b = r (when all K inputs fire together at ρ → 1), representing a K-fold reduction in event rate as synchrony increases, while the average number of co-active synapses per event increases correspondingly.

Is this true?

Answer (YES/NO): YES